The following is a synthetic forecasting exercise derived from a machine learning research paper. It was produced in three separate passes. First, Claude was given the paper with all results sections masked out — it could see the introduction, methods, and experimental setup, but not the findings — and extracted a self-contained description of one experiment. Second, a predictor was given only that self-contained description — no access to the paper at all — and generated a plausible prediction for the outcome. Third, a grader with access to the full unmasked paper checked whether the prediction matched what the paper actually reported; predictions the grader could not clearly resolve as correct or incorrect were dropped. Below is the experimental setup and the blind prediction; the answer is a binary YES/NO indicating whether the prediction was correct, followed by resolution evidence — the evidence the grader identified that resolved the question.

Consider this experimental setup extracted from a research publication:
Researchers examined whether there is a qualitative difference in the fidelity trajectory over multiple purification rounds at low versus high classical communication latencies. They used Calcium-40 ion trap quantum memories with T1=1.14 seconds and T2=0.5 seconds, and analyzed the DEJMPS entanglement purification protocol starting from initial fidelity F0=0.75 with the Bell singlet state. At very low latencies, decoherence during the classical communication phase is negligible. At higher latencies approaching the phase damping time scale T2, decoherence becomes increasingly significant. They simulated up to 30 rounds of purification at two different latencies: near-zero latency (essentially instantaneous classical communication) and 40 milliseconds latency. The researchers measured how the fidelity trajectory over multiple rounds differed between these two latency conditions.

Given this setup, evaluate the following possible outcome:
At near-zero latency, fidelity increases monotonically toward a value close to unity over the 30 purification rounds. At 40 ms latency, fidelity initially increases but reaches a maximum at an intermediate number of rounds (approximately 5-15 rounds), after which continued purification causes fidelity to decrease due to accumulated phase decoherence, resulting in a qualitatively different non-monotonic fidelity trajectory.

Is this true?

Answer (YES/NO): NO